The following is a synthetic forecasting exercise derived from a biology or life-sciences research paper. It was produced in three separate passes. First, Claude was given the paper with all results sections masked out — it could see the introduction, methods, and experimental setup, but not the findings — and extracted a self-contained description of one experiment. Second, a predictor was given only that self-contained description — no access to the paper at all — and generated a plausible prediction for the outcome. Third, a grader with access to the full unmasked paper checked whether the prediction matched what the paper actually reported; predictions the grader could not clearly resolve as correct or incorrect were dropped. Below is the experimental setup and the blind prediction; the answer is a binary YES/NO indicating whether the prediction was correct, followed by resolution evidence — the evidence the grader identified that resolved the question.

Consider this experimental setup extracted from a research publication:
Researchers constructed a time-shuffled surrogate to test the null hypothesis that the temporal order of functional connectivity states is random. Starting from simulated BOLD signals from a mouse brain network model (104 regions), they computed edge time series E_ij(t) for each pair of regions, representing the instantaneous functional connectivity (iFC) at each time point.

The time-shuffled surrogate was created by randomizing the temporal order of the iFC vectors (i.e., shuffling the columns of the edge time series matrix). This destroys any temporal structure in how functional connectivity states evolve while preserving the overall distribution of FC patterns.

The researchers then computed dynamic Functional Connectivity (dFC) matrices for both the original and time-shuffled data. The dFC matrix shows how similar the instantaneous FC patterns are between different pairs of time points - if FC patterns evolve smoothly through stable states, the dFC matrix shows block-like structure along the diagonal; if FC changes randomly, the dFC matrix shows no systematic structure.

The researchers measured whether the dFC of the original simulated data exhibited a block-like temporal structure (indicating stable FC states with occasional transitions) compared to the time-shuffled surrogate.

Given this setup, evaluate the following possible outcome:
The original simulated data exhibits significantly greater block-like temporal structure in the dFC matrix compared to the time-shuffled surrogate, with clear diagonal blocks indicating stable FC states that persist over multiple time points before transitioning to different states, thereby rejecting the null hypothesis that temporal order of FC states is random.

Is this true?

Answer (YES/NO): YES